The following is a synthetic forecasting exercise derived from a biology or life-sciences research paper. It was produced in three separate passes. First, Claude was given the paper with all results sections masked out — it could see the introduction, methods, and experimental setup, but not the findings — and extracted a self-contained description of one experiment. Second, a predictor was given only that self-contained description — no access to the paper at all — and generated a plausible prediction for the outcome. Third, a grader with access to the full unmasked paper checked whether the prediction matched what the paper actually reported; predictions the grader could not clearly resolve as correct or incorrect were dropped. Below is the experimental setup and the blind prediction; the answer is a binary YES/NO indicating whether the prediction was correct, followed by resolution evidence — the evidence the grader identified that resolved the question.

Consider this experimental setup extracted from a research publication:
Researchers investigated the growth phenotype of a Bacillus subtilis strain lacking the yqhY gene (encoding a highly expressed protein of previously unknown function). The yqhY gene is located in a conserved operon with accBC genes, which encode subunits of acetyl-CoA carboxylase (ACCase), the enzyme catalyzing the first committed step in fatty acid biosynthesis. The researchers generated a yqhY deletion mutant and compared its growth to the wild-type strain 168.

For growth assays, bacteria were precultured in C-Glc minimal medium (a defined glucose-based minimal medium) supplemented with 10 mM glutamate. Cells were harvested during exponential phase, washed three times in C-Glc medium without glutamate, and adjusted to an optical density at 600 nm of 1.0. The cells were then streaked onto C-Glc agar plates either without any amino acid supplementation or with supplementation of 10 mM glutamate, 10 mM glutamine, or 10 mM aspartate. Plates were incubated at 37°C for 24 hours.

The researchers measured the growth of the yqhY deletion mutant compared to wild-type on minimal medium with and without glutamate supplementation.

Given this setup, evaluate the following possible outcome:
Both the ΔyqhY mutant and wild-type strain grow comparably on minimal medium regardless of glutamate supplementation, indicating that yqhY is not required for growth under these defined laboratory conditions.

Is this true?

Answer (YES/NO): NO